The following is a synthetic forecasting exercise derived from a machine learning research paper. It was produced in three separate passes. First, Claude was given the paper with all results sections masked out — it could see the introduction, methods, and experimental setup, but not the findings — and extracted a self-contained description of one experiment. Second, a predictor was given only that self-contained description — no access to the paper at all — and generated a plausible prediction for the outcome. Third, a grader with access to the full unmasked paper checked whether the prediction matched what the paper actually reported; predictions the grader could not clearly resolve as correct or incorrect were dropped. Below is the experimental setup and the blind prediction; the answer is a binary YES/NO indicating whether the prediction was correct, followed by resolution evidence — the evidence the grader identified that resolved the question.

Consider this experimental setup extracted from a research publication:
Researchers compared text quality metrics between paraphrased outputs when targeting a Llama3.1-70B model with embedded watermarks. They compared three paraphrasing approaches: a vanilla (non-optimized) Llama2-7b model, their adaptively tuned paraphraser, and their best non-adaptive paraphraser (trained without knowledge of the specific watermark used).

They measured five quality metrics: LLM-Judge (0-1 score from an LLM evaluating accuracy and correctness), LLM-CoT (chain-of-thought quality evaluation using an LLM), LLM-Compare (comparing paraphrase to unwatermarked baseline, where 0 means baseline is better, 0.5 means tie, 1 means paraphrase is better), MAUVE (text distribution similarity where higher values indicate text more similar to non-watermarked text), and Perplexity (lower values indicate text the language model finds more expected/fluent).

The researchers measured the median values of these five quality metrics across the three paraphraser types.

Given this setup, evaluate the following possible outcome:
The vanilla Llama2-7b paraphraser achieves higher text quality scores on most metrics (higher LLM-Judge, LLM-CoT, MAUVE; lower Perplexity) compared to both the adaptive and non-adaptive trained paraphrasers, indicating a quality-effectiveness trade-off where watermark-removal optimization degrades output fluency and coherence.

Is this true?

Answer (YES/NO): NO